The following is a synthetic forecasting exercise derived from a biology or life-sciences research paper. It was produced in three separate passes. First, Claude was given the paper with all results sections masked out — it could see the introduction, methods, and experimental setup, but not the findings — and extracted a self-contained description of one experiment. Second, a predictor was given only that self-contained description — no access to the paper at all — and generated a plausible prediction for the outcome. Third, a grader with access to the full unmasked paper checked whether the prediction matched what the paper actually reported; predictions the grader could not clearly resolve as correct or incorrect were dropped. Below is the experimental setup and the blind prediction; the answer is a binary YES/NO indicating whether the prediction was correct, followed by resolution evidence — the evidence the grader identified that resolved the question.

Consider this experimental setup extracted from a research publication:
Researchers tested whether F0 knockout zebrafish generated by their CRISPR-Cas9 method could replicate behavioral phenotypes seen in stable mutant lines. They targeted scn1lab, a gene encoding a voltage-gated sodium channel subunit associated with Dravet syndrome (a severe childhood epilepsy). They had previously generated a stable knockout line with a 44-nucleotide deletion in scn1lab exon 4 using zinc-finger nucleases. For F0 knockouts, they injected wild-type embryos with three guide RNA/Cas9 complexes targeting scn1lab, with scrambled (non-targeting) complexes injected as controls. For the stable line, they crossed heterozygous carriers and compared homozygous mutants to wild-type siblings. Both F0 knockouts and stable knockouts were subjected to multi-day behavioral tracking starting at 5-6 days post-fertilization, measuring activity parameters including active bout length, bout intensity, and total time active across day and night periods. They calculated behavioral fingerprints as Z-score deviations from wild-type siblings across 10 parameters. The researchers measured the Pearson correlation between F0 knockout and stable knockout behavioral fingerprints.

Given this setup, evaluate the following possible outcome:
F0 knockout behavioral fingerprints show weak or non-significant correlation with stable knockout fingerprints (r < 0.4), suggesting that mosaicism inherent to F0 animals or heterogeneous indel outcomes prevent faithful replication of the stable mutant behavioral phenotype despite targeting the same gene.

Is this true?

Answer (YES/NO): NO